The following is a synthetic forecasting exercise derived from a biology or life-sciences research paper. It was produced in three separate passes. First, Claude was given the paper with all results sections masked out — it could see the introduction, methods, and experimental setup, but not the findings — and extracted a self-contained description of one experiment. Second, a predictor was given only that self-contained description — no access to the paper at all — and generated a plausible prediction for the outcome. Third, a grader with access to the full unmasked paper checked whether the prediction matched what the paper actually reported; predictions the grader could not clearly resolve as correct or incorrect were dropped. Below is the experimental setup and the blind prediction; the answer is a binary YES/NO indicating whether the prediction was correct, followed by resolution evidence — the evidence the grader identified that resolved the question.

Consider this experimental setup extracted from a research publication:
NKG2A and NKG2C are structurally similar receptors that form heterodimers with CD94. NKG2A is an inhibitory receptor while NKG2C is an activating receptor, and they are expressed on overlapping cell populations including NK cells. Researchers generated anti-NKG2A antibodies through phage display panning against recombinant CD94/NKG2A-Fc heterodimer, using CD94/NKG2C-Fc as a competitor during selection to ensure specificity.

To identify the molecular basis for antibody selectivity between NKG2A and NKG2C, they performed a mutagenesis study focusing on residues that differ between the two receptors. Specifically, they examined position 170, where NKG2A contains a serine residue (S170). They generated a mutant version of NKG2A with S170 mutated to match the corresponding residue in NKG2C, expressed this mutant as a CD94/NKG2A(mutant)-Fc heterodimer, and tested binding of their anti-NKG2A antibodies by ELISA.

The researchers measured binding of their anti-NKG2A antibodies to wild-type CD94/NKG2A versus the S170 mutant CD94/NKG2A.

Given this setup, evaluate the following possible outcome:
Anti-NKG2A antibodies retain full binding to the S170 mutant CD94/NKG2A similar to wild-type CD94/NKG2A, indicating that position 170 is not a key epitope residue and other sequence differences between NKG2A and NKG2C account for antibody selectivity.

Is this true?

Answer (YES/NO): NO